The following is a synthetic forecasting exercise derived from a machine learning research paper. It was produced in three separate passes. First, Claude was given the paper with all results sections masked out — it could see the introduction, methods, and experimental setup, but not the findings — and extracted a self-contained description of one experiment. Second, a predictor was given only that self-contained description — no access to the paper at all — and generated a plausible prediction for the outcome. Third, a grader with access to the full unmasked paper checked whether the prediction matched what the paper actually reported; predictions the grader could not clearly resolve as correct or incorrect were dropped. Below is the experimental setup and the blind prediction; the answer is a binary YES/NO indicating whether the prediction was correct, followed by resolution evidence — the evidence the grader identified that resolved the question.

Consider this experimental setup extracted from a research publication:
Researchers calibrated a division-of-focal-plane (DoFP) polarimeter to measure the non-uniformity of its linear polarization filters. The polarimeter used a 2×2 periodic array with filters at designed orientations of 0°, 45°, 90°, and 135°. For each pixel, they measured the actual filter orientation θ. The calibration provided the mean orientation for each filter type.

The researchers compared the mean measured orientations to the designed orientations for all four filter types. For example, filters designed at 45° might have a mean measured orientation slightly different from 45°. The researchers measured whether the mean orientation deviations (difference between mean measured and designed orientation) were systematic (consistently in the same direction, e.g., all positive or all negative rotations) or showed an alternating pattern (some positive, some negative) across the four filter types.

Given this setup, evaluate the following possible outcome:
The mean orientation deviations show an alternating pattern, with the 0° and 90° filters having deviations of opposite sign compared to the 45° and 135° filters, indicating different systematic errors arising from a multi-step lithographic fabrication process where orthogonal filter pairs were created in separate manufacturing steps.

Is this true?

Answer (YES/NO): YES